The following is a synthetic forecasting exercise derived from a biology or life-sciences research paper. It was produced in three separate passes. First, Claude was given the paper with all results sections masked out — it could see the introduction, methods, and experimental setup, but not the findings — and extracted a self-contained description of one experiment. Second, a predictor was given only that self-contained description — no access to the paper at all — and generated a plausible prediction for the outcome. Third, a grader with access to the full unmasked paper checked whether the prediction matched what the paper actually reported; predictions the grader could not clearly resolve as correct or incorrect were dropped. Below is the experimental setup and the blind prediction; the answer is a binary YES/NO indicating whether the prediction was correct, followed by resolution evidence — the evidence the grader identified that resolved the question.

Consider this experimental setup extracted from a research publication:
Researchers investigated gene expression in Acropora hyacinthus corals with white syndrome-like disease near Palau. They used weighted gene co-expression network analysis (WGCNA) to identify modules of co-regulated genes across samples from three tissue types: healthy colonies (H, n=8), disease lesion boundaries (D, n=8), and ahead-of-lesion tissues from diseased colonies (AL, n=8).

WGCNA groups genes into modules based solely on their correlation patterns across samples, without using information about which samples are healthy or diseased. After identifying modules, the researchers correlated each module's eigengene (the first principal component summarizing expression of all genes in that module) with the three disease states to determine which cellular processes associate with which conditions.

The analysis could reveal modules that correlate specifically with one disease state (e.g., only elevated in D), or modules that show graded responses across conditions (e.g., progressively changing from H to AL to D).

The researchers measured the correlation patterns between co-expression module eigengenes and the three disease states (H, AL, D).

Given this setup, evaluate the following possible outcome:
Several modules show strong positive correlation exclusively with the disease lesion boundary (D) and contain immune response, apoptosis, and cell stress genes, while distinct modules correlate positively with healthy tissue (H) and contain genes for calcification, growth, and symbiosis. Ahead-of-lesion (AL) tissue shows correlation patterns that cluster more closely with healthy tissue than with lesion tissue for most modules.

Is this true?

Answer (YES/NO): NO